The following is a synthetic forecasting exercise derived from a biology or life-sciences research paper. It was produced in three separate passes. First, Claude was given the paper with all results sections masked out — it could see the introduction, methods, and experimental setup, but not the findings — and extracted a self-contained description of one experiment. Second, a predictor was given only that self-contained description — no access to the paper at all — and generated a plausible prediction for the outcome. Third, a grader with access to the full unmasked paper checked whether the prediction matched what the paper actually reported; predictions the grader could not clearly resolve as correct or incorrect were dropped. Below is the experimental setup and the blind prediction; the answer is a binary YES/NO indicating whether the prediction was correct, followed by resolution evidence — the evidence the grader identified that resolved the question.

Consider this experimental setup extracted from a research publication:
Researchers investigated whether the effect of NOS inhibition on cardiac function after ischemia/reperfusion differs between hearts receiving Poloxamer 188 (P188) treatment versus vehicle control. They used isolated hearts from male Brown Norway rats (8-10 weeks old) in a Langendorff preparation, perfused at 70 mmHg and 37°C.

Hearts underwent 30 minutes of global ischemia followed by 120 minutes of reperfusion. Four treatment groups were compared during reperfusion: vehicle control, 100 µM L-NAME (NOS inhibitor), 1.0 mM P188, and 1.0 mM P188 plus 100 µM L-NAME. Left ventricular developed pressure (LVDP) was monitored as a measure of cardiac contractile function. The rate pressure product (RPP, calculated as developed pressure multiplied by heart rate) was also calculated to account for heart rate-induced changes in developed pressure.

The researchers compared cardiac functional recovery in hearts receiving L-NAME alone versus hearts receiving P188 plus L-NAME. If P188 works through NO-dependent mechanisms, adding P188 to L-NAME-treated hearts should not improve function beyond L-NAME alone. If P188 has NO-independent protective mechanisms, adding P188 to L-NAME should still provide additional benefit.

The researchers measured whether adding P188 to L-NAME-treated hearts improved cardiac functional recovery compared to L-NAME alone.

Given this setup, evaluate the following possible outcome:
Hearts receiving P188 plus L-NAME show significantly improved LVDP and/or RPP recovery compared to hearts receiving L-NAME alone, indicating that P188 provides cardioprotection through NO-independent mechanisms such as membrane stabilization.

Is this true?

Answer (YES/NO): NO